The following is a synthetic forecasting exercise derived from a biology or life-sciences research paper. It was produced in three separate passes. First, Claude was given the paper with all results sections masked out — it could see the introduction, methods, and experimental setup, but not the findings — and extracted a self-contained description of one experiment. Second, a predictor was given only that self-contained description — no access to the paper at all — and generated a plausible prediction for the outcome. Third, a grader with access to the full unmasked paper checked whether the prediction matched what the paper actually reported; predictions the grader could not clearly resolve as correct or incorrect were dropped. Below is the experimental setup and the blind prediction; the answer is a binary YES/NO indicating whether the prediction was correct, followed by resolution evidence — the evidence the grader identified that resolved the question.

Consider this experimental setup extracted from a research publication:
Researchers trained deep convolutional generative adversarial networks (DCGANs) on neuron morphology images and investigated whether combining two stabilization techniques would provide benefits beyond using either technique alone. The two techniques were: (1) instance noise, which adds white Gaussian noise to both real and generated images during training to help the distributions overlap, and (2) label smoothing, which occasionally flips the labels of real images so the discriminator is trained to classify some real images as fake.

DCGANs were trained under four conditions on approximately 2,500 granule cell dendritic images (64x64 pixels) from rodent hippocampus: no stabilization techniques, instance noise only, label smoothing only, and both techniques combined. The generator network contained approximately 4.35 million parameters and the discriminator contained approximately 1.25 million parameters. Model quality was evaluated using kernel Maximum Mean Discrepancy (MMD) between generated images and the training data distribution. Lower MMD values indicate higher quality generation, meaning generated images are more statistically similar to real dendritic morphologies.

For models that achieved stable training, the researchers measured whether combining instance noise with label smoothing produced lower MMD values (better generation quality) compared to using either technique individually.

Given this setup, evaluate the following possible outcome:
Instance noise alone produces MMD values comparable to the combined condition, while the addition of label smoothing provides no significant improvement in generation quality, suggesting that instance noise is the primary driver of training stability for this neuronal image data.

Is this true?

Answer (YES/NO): NO